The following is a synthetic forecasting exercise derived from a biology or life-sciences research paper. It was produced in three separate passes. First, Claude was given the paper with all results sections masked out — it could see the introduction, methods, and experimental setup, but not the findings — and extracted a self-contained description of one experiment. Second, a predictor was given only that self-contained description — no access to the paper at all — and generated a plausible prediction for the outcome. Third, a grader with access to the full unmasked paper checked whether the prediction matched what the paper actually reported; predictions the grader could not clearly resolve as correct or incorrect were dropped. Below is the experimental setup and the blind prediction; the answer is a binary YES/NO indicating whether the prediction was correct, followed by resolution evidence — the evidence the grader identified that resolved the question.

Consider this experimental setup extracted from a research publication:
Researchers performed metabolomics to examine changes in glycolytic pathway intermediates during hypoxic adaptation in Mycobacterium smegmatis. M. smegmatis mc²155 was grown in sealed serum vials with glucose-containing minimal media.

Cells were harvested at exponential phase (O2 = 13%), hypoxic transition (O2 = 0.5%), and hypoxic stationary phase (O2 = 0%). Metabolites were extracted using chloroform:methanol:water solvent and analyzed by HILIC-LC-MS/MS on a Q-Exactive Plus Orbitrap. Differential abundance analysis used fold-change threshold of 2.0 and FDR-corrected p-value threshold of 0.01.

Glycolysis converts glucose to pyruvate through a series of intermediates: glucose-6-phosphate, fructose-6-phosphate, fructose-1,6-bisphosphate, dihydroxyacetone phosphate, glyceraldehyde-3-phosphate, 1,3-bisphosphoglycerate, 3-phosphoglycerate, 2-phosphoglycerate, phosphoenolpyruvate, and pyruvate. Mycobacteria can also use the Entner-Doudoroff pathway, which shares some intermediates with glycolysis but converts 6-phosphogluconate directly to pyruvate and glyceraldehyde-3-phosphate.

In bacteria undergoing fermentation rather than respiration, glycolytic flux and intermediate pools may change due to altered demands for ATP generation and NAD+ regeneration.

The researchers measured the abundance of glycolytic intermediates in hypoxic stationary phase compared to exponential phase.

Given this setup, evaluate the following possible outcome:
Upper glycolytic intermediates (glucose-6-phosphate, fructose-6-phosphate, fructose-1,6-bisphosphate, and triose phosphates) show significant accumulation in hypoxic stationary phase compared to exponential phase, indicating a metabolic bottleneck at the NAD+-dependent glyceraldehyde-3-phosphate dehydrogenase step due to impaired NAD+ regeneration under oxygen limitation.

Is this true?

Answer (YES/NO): NO